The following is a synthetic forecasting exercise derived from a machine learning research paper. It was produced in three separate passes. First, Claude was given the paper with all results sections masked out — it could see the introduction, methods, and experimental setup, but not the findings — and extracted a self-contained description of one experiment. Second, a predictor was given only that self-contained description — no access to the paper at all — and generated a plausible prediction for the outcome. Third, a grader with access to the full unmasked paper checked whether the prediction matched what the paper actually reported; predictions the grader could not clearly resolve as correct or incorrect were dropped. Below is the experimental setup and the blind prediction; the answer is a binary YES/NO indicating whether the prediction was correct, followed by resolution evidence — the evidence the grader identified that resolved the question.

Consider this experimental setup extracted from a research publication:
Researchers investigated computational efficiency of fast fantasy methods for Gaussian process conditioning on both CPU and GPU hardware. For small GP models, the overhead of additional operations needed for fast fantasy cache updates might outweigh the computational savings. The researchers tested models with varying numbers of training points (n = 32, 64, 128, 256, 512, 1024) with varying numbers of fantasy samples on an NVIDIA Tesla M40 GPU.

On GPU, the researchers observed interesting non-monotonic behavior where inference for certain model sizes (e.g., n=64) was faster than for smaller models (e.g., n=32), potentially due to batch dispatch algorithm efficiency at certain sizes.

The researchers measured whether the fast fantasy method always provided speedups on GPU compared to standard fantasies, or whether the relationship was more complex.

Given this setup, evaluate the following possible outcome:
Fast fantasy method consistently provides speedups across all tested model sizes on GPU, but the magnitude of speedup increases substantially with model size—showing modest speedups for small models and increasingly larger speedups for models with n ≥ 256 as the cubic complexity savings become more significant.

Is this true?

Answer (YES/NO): NO